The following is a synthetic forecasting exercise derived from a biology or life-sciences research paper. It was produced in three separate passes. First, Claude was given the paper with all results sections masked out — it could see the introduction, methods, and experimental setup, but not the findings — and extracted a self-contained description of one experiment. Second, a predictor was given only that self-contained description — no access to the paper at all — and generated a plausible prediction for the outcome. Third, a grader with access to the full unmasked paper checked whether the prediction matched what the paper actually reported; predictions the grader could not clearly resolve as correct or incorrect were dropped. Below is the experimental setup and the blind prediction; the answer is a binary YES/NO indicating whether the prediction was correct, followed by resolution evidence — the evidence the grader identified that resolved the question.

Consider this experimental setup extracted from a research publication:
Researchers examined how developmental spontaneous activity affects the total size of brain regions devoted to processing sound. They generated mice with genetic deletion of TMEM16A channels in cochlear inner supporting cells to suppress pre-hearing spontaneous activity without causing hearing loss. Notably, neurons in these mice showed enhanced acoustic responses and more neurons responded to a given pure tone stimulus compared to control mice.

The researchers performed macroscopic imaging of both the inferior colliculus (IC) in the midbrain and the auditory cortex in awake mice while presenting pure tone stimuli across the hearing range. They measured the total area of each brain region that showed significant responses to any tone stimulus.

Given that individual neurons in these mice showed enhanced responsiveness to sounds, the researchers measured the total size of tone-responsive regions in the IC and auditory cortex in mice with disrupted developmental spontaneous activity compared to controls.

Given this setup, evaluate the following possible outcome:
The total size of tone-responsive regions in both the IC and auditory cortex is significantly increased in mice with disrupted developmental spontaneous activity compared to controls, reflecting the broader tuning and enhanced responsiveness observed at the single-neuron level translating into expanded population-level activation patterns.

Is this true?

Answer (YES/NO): NO